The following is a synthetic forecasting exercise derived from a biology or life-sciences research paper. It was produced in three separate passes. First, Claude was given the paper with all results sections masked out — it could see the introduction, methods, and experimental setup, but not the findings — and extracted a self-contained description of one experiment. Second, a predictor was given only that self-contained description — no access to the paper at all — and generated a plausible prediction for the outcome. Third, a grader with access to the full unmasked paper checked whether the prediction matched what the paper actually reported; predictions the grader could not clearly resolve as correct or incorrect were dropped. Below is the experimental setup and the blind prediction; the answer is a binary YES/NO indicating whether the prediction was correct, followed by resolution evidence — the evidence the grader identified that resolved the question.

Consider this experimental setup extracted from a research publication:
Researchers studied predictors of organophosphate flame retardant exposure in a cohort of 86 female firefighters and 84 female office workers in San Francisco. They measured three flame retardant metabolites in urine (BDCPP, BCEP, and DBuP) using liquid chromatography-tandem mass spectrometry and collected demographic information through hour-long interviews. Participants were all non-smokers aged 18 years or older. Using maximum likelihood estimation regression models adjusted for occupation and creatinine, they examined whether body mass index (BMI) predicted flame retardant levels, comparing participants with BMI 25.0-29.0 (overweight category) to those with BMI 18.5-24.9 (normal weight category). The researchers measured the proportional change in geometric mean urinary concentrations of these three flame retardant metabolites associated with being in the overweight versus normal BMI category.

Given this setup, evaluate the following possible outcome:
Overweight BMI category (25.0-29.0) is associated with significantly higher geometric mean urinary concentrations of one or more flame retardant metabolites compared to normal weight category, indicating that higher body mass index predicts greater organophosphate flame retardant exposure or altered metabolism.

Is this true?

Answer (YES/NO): YES